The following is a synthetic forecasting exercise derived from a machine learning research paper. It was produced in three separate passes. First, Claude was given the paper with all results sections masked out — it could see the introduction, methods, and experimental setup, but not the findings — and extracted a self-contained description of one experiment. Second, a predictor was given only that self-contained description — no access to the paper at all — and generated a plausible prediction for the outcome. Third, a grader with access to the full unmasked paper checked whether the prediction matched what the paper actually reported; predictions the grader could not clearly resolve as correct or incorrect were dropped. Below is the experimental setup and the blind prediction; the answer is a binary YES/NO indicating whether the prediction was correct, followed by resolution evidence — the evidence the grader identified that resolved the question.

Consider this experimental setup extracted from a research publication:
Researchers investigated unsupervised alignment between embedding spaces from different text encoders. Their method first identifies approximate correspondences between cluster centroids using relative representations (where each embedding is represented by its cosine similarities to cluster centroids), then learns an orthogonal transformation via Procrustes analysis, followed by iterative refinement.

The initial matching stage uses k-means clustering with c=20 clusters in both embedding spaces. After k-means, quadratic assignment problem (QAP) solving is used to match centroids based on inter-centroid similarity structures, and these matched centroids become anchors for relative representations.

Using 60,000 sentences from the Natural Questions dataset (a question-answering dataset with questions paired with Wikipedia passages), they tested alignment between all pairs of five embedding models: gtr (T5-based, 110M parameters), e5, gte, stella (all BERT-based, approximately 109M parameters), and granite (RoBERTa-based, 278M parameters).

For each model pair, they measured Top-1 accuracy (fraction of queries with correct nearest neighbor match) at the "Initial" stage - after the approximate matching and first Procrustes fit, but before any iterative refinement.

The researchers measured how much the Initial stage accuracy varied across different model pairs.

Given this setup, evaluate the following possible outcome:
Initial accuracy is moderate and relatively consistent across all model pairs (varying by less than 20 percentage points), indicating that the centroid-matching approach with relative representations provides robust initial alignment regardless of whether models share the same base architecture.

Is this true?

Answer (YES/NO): NO